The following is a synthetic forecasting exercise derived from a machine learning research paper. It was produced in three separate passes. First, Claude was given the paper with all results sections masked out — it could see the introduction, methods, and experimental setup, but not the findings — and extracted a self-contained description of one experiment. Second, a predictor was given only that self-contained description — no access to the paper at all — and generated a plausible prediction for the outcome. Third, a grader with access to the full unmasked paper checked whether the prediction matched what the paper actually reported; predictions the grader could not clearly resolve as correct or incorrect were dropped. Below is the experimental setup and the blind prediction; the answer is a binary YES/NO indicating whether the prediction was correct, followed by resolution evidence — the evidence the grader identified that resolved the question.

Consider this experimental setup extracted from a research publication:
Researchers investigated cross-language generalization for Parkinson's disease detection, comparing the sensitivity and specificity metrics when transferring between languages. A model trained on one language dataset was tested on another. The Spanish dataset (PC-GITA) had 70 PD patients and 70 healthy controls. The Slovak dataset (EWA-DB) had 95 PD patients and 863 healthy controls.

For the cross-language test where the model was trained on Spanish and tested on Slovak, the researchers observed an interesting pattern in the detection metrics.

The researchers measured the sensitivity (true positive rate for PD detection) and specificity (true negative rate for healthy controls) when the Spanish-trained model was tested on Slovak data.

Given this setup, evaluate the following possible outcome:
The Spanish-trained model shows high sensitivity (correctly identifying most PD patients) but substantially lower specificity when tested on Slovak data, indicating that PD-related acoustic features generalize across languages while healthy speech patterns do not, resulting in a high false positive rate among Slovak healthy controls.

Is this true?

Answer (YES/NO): YES